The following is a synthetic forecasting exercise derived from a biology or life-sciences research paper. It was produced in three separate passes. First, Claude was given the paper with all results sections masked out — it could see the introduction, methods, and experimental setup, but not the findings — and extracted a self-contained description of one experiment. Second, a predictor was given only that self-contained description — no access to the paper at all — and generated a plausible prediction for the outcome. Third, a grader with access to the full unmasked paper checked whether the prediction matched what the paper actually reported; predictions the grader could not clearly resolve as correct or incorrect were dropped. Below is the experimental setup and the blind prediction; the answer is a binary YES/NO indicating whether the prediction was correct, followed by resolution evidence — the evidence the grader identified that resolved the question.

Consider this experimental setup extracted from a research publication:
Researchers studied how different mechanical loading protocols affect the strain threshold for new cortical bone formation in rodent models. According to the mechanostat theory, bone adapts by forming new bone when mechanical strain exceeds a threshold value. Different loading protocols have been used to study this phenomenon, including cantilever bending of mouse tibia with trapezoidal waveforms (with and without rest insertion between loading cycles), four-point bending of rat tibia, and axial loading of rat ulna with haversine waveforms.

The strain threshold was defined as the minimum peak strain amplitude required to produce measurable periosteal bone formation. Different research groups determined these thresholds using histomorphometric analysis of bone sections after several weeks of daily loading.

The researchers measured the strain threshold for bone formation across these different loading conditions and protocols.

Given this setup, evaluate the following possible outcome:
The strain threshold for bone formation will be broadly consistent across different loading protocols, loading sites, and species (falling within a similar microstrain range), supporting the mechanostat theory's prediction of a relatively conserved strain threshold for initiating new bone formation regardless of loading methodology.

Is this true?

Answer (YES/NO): NO